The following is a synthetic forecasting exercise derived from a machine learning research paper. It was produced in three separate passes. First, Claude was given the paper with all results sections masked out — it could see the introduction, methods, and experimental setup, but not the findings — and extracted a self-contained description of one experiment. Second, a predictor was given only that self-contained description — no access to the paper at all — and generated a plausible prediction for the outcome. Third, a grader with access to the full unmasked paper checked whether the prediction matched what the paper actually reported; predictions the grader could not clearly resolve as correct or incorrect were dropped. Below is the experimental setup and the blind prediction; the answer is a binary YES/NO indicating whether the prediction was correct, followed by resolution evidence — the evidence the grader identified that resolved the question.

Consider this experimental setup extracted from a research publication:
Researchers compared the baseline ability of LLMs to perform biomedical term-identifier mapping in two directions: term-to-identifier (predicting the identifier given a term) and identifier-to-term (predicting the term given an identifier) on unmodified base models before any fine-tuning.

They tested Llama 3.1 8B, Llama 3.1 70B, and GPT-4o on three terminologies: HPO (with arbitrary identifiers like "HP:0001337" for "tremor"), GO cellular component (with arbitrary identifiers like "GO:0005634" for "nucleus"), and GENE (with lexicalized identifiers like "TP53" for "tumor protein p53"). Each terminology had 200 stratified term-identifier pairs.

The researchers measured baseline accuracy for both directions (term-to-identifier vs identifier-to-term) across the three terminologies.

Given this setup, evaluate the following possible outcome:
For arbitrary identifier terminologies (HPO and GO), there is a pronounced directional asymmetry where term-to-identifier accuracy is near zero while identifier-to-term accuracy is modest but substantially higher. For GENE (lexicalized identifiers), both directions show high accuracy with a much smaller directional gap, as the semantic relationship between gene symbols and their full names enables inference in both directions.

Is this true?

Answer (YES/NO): NO